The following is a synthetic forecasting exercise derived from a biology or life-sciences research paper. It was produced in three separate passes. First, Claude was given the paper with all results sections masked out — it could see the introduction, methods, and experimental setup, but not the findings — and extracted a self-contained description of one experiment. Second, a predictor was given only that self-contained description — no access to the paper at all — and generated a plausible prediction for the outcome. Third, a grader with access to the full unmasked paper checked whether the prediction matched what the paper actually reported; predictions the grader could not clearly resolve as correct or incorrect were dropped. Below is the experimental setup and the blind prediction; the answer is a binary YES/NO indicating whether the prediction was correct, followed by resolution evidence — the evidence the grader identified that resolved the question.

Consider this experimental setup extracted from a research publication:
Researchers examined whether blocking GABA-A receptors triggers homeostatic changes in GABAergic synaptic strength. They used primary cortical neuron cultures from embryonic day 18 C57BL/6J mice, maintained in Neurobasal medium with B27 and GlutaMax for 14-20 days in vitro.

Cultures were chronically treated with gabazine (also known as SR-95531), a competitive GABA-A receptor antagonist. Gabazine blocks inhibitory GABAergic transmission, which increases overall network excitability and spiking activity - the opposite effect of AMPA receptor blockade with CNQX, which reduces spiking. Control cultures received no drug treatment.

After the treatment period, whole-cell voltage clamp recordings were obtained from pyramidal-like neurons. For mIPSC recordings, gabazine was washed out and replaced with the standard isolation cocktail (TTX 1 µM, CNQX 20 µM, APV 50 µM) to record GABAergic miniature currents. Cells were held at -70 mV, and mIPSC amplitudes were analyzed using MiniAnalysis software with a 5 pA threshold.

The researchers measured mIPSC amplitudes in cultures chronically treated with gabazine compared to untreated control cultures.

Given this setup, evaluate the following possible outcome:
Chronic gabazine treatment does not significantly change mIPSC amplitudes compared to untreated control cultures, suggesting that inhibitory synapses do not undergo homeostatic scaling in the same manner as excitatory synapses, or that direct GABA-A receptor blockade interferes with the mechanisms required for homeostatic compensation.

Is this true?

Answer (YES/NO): NO